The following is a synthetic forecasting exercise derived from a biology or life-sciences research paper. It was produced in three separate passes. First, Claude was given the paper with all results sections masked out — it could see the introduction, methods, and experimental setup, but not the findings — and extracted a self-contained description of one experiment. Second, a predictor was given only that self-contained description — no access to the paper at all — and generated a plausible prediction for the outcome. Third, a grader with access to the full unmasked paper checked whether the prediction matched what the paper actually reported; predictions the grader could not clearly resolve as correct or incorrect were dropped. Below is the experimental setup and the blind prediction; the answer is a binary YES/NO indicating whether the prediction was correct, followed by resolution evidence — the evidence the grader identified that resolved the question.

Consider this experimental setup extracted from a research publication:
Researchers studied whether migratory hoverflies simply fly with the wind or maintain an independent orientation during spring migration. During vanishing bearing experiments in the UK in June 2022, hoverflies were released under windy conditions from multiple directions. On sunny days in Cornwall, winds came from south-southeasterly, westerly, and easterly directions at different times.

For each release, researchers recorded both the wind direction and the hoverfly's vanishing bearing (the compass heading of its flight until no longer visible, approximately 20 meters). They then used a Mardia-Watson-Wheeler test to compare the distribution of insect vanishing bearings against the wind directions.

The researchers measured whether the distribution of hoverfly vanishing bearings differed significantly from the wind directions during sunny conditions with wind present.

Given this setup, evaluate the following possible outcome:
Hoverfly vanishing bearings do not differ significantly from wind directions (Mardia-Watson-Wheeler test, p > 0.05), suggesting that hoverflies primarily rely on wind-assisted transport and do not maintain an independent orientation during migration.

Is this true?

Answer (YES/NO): YES